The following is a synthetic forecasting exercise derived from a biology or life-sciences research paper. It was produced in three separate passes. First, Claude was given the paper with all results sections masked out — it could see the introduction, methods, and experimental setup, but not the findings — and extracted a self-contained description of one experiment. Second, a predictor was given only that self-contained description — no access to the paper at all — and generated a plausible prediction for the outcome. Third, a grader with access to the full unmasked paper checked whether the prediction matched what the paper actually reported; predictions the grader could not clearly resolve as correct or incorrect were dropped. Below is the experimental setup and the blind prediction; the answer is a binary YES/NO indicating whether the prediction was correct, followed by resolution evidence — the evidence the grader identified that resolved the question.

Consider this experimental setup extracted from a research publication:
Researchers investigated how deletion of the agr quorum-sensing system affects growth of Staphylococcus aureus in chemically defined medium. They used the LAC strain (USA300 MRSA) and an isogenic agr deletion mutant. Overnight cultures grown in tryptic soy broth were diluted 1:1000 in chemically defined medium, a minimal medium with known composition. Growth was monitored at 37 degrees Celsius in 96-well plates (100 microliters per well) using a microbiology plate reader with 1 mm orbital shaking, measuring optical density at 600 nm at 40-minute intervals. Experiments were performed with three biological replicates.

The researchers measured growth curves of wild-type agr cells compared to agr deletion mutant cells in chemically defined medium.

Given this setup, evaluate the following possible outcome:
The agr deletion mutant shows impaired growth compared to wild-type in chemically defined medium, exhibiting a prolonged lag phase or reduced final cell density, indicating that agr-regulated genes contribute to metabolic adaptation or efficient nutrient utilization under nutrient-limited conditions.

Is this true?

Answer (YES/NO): YES